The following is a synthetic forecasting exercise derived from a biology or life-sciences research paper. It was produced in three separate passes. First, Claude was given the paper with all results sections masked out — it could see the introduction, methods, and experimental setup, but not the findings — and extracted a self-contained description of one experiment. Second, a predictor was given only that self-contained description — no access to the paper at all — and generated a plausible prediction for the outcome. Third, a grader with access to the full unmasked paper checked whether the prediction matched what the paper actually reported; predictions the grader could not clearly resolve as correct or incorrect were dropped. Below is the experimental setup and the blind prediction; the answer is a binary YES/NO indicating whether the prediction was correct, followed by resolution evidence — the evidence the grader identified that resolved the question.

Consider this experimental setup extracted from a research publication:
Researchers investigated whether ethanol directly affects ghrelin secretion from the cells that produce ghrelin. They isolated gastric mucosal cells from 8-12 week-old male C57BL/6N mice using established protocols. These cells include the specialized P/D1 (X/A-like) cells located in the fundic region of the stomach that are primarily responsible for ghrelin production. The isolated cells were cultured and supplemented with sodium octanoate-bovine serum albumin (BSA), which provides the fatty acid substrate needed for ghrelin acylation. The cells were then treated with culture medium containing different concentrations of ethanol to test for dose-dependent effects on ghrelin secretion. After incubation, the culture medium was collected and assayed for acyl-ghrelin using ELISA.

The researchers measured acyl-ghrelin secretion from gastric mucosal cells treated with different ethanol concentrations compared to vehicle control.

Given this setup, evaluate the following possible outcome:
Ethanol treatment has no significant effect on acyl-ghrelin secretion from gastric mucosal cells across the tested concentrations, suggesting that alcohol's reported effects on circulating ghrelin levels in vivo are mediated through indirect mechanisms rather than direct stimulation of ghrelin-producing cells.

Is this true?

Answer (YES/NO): YES